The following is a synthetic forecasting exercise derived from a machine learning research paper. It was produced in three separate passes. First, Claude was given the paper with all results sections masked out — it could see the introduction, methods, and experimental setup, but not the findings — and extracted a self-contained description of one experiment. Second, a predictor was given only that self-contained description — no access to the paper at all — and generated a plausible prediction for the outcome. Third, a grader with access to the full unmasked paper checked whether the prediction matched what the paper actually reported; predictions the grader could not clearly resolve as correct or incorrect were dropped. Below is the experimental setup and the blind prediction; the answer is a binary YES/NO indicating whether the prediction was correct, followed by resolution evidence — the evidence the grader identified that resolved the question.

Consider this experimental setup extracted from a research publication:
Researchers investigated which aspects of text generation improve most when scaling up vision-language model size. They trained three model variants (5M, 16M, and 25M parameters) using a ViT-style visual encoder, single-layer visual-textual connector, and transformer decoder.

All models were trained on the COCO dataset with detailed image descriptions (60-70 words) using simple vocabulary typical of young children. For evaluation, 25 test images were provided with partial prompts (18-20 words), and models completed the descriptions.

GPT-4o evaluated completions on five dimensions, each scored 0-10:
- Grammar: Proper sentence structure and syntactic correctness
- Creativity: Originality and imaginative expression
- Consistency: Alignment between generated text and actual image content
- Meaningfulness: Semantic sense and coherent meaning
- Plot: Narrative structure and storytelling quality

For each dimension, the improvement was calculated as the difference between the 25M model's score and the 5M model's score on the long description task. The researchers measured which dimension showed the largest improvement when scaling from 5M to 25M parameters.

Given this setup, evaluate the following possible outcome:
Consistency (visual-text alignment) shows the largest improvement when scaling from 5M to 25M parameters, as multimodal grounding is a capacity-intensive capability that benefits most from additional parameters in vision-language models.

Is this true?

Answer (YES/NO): NO